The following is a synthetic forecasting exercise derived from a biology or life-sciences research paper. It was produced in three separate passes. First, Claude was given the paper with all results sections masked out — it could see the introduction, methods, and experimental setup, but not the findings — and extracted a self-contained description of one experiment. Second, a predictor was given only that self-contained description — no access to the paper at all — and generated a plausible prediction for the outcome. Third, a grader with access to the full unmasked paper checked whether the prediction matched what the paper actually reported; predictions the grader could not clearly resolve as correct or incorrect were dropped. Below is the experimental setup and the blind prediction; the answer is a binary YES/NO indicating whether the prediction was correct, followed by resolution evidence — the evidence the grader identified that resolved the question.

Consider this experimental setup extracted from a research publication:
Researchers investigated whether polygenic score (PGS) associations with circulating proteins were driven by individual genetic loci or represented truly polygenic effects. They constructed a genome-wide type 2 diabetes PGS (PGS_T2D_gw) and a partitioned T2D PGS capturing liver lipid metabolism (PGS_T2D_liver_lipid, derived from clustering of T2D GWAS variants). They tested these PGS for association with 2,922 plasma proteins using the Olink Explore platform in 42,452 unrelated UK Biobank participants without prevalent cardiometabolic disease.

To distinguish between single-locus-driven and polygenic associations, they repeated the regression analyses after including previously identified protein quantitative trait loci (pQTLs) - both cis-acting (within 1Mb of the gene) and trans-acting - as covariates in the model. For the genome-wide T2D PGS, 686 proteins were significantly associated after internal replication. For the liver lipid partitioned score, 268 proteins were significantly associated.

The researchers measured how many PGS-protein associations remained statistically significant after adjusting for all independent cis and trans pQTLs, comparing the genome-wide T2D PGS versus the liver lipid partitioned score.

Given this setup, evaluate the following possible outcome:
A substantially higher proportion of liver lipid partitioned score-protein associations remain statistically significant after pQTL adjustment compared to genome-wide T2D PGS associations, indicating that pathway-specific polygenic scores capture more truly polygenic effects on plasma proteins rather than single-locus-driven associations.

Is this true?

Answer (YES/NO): NO